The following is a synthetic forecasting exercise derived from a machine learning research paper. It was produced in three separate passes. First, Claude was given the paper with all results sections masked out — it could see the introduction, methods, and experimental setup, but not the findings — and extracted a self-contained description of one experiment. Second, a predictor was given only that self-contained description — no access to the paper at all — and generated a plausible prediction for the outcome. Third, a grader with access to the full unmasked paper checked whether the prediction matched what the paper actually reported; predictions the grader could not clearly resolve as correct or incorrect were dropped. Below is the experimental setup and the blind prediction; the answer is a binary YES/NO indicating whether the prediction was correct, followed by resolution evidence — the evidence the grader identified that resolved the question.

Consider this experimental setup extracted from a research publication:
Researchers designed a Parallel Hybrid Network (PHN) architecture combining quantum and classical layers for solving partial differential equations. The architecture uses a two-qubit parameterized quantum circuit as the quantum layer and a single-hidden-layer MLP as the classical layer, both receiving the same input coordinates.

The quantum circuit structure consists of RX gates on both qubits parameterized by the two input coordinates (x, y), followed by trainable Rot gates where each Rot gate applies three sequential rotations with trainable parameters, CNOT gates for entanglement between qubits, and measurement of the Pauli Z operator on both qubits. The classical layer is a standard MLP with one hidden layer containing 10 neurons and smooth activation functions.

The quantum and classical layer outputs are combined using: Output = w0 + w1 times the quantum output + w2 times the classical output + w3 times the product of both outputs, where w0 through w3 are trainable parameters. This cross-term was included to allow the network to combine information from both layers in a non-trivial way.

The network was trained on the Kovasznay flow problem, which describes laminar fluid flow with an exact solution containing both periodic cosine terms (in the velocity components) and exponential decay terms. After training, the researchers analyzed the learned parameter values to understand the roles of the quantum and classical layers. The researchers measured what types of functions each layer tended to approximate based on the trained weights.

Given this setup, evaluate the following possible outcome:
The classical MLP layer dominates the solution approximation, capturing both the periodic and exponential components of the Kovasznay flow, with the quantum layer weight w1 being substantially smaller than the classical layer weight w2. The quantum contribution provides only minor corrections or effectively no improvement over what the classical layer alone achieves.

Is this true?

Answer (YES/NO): NO